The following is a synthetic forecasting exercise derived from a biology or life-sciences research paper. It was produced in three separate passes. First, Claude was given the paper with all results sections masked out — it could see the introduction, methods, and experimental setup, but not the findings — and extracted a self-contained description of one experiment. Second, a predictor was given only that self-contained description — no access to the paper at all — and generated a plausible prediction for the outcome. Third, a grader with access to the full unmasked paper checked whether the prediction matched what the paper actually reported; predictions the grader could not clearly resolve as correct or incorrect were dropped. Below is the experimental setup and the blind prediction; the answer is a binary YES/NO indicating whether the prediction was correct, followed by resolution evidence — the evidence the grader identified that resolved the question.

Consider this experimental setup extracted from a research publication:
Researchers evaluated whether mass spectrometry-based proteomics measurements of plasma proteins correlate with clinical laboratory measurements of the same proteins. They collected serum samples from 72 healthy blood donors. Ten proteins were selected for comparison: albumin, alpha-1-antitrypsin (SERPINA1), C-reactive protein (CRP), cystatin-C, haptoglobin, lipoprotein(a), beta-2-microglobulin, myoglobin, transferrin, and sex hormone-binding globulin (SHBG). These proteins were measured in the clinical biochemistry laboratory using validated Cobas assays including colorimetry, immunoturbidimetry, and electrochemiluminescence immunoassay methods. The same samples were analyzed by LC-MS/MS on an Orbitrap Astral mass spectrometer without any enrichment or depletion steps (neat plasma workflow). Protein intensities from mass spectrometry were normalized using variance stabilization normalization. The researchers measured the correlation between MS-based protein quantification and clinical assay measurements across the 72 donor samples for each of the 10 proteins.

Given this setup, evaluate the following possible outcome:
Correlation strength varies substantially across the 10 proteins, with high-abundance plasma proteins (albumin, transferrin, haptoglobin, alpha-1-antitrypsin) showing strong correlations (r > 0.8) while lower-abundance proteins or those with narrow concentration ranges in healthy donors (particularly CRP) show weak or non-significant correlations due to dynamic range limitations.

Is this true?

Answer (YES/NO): NO